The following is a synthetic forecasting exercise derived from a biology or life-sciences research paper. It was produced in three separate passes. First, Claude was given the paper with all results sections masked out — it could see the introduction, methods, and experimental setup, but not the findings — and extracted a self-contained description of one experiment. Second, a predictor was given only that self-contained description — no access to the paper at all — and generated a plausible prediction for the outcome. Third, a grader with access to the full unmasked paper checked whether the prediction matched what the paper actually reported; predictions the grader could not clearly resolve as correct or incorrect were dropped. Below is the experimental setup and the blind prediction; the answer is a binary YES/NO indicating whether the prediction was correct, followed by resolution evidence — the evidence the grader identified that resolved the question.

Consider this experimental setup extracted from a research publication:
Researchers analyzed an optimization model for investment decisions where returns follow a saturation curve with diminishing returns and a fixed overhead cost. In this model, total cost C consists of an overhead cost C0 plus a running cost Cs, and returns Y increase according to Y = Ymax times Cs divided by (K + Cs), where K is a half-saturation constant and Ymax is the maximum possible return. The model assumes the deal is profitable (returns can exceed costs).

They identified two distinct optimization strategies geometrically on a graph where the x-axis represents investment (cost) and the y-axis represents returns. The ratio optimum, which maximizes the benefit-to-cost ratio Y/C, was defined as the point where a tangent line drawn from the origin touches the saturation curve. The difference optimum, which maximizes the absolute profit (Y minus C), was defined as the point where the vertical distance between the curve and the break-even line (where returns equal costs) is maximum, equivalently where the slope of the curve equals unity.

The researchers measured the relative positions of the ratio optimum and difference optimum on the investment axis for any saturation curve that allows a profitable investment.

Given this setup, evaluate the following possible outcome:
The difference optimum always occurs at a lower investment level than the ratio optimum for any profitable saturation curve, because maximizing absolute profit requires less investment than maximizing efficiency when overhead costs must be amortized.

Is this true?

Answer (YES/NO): NO